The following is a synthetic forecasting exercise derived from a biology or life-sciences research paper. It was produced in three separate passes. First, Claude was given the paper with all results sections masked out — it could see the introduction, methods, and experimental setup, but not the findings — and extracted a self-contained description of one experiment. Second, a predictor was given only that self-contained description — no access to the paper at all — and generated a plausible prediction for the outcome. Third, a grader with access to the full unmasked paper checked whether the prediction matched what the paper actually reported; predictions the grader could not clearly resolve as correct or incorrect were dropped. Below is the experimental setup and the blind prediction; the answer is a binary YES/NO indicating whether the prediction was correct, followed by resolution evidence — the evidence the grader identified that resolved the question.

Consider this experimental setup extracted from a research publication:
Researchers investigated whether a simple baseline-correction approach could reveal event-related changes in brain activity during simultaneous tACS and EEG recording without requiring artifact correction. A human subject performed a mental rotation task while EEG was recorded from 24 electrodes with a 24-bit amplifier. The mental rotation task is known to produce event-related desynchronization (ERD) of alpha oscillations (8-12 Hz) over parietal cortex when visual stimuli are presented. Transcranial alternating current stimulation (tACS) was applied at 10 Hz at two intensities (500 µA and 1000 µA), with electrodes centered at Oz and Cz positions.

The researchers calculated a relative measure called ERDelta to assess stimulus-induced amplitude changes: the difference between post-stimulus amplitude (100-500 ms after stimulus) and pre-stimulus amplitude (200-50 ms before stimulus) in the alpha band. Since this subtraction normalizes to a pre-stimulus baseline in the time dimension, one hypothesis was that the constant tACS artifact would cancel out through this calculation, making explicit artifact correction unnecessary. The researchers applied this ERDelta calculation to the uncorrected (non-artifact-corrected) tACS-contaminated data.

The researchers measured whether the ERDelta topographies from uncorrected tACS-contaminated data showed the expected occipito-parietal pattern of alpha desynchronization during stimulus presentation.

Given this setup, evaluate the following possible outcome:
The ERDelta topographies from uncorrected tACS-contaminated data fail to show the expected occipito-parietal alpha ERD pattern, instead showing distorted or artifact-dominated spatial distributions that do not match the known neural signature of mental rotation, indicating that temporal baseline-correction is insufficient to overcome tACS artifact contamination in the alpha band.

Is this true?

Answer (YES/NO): YES